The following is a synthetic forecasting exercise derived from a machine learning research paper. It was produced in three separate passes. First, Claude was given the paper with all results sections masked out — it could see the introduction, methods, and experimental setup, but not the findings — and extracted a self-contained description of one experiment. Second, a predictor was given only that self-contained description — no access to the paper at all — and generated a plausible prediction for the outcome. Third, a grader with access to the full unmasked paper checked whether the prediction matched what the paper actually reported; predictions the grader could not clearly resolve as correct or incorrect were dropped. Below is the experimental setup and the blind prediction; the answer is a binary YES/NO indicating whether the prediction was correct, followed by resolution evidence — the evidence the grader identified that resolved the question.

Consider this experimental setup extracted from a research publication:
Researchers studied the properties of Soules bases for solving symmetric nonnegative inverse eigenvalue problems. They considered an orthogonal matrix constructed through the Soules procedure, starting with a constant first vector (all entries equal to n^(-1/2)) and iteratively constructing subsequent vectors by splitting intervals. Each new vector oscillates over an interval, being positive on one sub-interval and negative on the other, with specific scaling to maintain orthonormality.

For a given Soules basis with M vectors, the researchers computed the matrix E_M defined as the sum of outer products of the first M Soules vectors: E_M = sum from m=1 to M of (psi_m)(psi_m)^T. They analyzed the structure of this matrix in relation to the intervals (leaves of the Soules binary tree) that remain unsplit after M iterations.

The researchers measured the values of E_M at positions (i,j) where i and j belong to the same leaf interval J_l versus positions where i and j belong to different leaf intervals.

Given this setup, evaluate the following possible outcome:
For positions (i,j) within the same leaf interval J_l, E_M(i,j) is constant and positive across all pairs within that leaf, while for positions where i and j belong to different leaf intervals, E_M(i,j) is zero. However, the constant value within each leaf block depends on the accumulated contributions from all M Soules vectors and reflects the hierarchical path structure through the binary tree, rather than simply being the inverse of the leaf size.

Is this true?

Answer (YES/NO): NO